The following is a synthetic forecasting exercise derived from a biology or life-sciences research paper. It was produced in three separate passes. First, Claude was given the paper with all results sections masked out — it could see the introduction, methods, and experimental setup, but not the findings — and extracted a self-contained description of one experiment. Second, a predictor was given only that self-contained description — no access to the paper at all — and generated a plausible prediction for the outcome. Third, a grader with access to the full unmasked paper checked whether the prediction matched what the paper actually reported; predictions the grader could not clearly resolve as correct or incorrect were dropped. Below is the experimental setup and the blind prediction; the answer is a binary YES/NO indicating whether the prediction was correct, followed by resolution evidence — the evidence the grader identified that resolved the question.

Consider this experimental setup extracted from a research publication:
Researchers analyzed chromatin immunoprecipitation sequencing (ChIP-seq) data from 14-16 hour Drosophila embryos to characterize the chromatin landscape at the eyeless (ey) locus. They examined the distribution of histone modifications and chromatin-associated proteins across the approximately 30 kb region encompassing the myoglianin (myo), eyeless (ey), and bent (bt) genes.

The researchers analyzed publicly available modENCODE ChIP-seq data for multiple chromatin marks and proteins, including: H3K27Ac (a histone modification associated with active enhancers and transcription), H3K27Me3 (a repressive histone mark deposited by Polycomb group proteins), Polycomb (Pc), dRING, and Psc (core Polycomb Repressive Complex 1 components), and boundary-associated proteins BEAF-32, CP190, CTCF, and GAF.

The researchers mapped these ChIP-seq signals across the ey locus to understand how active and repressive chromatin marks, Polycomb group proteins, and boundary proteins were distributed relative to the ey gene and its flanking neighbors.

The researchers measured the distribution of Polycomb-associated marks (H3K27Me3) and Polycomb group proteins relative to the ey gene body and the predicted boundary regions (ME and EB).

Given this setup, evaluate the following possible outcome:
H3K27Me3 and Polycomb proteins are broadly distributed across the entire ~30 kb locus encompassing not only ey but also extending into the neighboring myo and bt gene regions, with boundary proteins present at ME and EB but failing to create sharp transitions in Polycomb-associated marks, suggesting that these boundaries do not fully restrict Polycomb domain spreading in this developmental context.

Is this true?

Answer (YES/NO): NO